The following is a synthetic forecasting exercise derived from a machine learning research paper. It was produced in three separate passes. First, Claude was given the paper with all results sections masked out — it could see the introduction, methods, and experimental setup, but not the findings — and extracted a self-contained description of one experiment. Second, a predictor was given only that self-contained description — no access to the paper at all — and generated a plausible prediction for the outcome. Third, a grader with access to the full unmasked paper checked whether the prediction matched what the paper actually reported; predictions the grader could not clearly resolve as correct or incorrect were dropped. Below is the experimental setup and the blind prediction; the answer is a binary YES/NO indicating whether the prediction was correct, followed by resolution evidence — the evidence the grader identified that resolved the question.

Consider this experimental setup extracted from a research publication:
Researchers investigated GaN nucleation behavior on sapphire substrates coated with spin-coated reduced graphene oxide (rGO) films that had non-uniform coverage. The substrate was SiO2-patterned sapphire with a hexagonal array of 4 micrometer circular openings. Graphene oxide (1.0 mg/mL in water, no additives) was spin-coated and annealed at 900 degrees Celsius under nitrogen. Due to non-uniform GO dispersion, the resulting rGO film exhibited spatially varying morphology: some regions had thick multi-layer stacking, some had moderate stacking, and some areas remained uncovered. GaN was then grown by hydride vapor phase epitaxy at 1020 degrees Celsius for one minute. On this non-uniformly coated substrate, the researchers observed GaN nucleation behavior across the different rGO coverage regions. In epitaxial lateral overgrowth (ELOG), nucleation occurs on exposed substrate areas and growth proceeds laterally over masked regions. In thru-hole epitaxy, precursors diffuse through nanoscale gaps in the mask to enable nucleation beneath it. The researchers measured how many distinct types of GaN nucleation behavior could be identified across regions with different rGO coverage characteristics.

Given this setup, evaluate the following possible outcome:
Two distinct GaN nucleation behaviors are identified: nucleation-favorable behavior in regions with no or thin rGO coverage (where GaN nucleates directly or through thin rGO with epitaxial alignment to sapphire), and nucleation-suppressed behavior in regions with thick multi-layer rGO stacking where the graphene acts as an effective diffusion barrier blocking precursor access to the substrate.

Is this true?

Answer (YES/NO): NO